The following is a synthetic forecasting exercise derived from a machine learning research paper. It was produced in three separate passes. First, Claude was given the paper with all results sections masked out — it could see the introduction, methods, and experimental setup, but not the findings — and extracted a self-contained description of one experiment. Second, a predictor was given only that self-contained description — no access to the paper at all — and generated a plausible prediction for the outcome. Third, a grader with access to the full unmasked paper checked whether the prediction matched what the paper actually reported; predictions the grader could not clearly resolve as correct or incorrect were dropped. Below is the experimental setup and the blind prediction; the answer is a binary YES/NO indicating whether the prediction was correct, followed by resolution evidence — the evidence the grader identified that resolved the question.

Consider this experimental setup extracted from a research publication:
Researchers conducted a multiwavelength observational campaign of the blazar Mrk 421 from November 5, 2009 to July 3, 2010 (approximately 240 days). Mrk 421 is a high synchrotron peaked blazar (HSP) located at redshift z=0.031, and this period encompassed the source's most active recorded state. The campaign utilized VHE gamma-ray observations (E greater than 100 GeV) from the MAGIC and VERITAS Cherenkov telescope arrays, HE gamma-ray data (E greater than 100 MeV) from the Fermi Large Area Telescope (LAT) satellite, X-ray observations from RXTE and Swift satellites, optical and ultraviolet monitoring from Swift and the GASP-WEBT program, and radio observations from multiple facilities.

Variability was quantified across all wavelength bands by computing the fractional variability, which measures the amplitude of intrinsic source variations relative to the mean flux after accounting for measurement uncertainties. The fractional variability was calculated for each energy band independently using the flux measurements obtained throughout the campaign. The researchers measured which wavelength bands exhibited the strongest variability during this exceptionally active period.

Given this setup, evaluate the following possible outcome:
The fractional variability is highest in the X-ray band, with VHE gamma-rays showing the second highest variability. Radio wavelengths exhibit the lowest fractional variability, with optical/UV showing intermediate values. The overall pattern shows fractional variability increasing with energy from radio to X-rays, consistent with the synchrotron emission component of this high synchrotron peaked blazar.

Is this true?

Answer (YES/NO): NO